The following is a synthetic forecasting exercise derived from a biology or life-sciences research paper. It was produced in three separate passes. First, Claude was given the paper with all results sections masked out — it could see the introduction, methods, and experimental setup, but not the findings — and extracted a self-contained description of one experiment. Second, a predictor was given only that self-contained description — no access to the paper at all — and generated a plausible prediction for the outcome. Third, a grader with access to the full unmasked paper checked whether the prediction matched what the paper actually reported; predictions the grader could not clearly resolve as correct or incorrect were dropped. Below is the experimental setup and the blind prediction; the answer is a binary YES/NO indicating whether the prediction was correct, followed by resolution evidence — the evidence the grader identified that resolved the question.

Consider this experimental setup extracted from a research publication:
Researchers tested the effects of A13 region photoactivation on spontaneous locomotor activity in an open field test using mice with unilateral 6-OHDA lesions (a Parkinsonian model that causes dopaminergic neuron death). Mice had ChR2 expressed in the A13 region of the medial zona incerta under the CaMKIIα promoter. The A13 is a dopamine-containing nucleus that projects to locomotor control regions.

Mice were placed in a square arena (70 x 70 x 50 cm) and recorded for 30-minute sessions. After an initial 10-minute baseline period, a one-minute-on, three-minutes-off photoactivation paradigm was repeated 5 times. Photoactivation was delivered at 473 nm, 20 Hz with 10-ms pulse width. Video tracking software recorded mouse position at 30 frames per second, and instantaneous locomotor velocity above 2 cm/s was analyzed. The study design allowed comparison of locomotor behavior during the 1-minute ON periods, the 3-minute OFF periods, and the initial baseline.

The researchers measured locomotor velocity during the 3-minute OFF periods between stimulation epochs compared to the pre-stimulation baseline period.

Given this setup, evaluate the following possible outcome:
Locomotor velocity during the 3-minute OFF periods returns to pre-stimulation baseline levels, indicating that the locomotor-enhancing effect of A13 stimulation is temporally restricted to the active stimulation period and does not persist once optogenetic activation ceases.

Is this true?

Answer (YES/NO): YES